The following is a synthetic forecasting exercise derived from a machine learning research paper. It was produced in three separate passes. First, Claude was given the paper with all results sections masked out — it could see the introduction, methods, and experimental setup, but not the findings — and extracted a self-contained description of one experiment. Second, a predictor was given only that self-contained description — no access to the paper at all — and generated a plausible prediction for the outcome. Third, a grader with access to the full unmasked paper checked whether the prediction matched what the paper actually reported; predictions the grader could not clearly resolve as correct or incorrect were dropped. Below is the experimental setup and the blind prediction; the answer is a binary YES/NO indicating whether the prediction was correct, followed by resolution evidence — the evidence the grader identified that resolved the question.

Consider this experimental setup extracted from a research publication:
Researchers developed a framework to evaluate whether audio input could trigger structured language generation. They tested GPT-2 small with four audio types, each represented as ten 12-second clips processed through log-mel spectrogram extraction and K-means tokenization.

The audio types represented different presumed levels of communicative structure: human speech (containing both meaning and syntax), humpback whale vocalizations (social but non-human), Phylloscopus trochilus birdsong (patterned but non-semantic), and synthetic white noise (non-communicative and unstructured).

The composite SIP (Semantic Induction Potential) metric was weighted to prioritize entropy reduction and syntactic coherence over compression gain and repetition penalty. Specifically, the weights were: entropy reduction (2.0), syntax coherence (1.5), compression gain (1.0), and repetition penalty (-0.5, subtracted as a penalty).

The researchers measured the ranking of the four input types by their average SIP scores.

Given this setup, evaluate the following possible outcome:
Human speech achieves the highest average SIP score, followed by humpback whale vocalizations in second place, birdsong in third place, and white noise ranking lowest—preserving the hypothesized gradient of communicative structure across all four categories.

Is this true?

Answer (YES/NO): NO